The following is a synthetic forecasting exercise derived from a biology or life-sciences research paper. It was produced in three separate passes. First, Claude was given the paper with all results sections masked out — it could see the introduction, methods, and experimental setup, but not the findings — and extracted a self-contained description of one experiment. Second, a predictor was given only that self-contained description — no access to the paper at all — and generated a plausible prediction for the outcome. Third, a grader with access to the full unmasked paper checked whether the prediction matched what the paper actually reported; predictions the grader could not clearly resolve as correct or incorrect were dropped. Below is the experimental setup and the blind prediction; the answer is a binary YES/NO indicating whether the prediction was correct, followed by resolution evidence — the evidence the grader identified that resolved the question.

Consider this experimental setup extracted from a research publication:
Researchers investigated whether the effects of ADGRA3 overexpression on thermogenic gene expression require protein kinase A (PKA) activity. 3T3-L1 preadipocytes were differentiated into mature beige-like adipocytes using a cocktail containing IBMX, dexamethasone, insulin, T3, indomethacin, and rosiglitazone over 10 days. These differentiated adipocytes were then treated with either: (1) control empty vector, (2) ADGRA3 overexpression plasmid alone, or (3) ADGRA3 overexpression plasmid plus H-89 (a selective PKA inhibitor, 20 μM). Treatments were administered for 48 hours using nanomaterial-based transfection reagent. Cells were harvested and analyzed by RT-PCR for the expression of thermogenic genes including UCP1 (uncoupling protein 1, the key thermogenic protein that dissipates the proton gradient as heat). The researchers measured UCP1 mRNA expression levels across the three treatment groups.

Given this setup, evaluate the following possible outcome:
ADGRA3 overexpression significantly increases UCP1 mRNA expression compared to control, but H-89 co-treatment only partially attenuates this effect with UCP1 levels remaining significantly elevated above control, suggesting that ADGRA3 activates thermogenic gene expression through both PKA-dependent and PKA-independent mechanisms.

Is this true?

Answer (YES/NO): NO